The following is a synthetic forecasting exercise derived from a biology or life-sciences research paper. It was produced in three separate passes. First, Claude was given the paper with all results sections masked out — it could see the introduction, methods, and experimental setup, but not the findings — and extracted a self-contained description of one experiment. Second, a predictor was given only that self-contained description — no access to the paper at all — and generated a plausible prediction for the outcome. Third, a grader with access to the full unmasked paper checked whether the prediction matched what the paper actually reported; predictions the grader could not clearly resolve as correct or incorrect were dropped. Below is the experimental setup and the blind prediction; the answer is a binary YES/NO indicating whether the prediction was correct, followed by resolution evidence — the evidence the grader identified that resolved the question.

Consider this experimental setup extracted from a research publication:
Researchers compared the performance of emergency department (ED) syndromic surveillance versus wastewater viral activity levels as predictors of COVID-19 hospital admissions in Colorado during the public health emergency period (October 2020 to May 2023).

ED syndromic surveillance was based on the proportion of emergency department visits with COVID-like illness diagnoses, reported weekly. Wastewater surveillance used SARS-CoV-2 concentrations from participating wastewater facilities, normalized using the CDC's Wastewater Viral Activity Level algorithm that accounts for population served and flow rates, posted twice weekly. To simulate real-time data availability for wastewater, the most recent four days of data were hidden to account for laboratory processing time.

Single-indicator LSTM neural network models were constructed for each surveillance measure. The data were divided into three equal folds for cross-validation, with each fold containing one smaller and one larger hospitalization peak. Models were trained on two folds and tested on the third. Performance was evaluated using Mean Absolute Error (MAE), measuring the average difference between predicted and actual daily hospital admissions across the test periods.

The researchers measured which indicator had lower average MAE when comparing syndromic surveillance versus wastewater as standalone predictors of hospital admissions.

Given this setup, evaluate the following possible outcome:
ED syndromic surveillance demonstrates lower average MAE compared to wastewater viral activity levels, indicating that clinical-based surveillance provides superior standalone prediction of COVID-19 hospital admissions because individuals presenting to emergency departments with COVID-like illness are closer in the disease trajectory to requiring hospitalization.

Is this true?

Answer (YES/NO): YES